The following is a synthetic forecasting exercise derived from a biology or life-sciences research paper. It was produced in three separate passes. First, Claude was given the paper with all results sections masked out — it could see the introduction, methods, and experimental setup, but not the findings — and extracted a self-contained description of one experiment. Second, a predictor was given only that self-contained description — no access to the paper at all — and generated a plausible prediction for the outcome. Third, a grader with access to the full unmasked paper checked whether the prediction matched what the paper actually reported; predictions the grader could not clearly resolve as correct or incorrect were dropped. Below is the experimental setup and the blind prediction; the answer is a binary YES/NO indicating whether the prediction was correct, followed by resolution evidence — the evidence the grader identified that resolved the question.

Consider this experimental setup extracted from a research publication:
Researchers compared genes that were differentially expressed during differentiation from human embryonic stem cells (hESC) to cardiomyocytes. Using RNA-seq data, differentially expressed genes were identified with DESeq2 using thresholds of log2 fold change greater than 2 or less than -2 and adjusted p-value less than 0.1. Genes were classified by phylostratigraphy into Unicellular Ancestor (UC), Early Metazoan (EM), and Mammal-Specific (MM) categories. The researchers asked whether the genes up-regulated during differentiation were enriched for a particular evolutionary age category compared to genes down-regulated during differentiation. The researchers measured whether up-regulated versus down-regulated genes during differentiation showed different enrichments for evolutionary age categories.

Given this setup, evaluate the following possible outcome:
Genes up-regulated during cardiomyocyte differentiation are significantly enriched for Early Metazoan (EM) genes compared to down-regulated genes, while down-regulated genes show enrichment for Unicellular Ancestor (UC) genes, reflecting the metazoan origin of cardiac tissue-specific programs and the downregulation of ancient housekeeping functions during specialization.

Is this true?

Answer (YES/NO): NO